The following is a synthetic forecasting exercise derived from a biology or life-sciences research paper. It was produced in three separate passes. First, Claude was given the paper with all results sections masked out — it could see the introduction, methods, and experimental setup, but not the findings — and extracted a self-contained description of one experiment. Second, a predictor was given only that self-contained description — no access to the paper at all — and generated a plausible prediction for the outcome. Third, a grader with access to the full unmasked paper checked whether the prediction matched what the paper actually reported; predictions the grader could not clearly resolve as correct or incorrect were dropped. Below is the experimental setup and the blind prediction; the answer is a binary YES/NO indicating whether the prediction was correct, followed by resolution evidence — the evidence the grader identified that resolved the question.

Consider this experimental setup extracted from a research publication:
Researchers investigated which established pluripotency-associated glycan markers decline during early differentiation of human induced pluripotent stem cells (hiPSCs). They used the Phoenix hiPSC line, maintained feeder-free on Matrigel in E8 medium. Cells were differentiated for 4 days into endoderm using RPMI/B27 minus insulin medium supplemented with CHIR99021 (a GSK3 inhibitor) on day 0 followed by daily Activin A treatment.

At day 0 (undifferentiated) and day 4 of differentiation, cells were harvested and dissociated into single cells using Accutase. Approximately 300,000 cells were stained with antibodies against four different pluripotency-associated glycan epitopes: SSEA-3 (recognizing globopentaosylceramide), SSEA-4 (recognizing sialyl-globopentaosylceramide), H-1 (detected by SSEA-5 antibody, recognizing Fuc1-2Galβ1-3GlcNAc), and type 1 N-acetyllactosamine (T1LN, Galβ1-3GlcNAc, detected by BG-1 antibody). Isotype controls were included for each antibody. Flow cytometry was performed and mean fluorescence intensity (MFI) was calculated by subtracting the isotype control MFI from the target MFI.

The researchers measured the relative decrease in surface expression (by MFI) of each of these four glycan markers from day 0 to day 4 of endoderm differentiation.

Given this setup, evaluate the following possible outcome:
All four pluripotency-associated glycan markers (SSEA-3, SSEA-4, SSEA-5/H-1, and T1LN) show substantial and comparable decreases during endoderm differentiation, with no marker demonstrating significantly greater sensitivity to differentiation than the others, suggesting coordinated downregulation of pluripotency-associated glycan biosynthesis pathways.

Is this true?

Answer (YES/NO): NO